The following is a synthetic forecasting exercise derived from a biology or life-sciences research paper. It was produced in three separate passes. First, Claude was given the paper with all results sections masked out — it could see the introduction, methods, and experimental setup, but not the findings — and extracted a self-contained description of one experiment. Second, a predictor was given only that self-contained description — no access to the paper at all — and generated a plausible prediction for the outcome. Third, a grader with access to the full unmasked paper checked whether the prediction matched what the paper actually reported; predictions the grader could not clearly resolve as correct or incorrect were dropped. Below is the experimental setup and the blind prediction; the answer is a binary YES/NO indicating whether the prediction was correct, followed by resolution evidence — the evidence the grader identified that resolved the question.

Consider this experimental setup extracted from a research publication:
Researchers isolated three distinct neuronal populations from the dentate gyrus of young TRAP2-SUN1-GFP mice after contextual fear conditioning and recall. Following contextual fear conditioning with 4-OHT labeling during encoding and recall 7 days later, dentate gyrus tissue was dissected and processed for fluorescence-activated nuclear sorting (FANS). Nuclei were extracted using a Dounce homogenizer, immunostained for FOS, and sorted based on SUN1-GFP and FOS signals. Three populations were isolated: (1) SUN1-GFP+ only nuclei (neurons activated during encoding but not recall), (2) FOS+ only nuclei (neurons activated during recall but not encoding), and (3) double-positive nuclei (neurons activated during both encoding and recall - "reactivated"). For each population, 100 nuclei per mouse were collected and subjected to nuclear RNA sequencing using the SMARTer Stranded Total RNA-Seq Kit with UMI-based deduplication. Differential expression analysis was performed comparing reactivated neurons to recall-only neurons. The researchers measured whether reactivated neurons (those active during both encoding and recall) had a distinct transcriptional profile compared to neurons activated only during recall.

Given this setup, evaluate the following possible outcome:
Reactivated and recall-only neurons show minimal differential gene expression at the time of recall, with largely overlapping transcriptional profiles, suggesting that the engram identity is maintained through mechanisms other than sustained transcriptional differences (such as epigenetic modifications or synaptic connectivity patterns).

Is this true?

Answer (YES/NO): NO